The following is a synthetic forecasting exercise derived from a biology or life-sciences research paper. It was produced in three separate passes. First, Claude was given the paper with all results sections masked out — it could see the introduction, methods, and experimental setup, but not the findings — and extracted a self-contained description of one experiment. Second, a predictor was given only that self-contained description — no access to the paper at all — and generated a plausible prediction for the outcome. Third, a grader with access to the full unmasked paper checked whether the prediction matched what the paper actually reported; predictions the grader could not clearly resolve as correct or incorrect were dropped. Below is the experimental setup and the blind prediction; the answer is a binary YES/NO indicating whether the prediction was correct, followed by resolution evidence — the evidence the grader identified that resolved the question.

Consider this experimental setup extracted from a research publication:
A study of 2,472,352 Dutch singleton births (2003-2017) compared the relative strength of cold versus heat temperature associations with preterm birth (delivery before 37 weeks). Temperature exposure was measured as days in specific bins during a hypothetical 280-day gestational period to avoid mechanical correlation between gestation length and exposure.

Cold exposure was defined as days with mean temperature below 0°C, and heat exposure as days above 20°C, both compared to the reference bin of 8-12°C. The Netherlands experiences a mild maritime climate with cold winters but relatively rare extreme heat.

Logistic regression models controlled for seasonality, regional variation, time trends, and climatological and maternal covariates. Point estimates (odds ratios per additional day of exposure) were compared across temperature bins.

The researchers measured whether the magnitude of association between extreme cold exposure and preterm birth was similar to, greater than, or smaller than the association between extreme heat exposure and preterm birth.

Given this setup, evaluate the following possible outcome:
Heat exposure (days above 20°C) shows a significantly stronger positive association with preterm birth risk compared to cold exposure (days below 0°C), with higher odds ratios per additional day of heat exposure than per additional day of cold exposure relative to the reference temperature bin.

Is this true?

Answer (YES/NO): YES